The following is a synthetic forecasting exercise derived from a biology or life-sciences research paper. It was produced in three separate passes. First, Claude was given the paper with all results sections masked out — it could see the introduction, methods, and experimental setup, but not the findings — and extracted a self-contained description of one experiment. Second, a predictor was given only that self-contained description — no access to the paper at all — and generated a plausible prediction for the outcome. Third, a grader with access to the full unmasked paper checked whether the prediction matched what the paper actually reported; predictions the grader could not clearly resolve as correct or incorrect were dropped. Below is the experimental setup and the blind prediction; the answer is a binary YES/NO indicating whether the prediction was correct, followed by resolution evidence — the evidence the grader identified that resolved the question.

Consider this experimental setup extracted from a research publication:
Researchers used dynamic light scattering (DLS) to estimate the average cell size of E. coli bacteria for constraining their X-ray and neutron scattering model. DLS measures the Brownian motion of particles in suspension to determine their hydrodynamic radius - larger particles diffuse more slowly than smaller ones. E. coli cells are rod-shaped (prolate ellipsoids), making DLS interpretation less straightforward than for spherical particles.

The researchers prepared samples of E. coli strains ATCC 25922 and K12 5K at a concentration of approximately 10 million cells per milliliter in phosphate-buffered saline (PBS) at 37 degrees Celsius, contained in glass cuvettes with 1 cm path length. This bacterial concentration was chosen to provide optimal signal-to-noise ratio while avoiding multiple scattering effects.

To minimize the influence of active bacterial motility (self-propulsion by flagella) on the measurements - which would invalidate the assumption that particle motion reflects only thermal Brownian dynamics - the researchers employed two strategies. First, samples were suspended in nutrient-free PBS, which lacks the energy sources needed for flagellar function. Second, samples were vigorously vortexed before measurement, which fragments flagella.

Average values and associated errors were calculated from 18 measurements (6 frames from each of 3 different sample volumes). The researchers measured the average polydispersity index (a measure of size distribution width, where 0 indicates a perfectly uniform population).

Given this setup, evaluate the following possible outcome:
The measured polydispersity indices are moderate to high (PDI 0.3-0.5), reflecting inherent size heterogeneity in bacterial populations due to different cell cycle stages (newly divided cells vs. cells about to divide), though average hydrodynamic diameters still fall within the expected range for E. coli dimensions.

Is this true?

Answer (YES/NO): NO